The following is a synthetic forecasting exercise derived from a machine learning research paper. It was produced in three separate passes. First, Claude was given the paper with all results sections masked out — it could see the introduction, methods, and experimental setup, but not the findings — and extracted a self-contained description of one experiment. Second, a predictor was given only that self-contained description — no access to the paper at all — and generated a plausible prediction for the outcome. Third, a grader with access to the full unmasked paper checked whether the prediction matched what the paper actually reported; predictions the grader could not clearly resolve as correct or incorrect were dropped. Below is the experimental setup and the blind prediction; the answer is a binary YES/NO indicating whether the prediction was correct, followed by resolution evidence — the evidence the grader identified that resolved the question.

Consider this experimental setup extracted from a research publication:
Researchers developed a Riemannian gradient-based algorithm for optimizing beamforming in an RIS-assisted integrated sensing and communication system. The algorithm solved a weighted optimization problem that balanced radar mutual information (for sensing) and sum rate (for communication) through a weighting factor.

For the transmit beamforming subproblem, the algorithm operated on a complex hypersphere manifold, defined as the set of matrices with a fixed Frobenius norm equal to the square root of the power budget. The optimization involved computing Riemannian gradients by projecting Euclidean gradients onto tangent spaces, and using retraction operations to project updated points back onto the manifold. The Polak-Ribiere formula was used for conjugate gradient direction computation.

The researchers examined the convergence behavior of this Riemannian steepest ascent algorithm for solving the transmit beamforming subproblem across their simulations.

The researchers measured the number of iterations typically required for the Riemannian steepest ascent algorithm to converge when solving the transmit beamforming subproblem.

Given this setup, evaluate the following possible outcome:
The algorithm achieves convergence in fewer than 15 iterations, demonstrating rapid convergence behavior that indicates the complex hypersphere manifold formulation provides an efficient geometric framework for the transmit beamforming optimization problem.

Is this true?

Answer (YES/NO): YES